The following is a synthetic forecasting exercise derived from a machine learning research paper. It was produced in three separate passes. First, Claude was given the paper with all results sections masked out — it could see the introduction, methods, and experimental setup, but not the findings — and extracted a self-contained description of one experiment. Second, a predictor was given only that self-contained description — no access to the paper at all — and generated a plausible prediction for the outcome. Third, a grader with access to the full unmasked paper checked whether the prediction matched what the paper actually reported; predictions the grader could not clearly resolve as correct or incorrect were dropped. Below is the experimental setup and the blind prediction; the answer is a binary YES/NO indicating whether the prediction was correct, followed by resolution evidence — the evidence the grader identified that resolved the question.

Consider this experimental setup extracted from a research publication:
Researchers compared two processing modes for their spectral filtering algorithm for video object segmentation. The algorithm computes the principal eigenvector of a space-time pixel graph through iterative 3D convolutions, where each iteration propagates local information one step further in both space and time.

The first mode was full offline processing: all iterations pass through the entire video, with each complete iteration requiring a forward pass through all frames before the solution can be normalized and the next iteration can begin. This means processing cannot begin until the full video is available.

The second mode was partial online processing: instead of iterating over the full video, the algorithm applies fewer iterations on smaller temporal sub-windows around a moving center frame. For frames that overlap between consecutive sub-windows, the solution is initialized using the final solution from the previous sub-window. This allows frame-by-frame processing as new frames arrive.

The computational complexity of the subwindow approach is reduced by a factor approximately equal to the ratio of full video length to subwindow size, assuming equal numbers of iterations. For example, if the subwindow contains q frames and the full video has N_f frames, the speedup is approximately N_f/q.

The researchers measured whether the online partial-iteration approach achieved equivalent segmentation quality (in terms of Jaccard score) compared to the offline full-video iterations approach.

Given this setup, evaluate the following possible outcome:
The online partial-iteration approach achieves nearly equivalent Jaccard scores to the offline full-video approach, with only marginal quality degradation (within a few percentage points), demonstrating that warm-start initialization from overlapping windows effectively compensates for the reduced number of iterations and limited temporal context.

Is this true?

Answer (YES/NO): YES